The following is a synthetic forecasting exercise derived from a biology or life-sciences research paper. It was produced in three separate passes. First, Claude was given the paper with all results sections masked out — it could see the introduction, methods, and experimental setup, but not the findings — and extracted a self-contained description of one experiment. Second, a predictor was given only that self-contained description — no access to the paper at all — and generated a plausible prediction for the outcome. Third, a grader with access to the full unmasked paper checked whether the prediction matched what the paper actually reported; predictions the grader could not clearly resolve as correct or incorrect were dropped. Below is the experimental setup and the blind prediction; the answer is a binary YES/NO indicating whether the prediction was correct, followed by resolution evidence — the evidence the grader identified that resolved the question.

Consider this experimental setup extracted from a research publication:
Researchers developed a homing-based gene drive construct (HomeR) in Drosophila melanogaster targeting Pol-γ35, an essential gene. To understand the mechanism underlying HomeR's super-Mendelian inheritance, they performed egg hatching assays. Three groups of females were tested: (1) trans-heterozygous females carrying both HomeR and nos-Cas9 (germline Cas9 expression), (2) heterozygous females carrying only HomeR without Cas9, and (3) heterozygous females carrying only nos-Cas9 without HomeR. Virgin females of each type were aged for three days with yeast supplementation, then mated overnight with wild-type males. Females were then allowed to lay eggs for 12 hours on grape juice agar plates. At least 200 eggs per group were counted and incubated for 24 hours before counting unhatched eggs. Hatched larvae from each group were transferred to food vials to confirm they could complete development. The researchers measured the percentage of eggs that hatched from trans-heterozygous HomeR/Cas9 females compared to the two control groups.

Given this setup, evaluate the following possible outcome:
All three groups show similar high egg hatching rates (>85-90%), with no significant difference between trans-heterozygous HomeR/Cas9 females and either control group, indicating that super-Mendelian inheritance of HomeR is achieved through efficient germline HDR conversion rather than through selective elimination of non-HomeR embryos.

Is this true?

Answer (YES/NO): NO